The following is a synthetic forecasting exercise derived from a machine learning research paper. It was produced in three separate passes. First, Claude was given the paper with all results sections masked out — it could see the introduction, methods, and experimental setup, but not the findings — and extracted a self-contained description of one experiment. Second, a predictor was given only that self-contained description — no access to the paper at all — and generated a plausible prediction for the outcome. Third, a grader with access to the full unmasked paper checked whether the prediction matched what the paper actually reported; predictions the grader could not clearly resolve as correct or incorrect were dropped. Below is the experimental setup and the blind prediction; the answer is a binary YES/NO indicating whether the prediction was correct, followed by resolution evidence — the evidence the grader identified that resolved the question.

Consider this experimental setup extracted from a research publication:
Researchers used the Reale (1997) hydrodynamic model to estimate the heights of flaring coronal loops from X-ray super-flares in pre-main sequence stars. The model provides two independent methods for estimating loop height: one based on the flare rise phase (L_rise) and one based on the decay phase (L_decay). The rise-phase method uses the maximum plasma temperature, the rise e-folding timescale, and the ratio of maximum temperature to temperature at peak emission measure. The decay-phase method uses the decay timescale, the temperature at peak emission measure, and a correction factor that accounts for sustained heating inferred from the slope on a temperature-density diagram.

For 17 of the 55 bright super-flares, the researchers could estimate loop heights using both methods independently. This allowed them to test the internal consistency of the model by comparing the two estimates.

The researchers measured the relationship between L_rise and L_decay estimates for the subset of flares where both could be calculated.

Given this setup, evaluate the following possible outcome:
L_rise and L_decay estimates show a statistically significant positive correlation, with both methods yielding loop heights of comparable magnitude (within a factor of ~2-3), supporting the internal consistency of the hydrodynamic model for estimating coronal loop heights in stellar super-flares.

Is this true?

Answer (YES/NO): YES